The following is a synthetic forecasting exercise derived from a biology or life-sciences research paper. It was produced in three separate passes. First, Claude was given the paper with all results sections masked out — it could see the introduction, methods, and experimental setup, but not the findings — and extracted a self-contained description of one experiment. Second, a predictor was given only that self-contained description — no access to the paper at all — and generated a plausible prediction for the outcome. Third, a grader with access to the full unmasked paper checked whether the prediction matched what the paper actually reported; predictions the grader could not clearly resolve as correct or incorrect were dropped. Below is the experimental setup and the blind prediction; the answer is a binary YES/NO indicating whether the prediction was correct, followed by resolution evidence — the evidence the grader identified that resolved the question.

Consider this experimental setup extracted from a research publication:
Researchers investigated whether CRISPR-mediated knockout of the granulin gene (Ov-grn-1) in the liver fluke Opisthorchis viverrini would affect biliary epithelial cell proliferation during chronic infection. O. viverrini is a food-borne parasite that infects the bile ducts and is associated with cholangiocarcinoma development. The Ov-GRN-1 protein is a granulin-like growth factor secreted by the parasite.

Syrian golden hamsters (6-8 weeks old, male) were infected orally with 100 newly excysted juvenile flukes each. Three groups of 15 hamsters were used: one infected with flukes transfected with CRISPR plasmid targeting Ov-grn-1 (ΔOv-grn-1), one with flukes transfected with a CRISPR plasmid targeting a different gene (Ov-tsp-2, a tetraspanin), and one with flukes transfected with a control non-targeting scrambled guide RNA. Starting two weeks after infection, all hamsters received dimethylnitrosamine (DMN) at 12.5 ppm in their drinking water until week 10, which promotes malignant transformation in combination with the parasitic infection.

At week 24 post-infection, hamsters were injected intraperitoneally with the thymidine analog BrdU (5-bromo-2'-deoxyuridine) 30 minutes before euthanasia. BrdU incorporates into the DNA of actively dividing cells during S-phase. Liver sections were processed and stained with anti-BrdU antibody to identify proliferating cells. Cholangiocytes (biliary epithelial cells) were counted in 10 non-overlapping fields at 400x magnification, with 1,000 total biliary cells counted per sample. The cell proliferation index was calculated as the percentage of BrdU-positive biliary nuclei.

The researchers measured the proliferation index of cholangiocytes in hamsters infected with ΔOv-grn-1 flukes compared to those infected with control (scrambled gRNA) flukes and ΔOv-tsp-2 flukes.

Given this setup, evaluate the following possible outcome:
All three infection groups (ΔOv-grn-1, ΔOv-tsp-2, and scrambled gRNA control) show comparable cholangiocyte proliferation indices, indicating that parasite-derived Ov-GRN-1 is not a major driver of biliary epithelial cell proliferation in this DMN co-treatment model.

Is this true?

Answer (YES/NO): NO